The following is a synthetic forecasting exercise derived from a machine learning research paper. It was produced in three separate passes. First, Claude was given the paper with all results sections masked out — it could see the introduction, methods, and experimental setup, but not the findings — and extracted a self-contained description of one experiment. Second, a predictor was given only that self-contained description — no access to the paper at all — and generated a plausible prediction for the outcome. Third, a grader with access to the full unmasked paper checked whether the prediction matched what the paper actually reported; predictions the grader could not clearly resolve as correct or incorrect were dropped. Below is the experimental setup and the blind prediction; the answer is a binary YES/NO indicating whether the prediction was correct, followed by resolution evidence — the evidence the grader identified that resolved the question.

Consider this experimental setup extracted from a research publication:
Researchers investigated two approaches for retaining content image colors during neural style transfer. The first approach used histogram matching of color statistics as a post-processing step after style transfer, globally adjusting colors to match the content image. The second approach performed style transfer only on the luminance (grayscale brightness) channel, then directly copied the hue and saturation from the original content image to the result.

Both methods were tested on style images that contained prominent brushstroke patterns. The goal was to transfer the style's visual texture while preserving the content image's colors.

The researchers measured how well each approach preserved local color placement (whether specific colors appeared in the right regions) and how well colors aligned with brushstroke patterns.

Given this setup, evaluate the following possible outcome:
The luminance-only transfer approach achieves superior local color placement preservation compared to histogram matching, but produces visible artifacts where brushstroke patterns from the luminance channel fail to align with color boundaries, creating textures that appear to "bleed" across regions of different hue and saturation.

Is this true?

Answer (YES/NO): YES